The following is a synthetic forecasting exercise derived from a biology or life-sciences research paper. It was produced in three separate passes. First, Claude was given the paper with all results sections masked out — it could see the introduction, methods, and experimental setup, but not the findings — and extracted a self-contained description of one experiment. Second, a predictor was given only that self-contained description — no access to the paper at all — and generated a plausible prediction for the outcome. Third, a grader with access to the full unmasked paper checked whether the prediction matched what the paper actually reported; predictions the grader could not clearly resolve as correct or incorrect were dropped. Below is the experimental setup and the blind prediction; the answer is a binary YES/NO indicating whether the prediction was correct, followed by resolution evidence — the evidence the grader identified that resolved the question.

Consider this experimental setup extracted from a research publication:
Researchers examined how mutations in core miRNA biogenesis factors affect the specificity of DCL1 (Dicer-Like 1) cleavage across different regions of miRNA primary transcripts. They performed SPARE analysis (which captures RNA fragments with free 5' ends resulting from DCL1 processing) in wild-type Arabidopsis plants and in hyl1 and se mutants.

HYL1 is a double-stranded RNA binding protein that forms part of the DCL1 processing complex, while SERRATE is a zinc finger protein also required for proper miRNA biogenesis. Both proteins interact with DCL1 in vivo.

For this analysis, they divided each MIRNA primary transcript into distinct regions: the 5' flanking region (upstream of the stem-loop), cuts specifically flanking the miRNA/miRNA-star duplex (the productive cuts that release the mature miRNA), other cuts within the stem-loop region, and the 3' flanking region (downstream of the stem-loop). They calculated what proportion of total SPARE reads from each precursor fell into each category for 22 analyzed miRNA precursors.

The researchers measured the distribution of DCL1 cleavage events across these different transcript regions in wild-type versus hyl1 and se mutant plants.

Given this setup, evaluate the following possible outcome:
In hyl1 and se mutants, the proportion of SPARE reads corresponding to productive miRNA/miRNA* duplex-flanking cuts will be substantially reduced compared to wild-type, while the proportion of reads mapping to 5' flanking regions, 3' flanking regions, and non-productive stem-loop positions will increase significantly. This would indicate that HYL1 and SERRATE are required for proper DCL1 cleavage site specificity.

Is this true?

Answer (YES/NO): YES